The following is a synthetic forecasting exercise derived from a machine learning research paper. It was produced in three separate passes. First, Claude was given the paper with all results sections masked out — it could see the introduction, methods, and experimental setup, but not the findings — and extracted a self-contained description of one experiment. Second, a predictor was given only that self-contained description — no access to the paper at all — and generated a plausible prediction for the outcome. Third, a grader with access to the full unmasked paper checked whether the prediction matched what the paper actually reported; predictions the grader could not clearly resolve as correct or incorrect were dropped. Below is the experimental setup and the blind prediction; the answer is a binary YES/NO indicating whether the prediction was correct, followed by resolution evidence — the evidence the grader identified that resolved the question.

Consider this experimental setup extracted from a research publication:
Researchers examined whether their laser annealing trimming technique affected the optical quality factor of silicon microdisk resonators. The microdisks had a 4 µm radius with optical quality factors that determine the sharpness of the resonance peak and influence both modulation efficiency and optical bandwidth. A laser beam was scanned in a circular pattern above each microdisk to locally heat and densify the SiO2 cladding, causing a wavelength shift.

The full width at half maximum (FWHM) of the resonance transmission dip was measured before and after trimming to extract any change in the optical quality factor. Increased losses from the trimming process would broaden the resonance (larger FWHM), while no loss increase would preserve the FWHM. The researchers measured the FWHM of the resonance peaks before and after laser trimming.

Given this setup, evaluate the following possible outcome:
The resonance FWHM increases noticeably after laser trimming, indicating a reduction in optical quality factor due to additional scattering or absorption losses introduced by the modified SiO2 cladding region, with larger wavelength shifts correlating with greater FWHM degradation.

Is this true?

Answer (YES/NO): NO